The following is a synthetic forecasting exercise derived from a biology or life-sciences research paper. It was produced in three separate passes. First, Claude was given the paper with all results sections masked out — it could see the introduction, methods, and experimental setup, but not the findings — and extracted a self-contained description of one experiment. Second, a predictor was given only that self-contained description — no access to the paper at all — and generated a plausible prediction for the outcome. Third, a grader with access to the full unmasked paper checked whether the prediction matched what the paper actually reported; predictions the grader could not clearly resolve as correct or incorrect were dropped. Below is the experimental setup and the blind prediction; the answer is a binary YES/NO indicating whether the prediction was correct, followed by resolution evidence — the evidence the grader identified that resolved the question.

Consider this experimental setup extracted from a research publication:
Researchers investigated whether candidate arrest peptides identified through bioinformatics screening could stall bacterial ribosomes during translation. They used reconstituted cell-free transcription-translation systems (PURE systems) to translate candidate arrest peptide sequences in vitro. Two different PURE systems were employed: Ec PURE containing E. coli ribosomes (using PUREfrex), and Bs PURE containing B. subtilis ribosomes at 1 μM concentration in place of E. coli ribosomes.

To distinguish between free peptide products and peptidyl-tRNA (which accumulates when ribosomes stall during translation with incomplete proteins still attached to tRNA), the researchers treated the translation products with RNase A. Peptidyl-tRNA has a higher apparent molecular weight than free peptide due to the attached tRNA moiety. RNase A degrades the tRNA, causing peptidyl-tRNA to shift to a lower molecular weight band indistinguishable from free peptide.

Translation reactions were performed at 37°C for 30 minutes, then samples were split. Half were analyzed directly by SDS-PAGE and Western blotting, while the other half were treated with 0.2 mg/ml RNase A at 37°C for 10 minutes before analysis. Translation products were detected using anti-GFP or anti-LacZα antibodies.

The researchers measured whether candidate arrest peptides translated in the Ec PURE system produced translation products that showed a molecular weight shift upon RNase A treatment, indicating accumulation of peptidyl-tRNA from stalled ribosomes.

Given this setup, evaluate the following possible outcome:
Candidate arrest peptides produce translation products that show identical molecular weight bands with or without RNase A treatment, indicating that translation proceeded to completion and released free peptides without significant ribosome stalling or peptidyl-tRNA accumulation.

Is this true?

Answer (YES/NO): NO